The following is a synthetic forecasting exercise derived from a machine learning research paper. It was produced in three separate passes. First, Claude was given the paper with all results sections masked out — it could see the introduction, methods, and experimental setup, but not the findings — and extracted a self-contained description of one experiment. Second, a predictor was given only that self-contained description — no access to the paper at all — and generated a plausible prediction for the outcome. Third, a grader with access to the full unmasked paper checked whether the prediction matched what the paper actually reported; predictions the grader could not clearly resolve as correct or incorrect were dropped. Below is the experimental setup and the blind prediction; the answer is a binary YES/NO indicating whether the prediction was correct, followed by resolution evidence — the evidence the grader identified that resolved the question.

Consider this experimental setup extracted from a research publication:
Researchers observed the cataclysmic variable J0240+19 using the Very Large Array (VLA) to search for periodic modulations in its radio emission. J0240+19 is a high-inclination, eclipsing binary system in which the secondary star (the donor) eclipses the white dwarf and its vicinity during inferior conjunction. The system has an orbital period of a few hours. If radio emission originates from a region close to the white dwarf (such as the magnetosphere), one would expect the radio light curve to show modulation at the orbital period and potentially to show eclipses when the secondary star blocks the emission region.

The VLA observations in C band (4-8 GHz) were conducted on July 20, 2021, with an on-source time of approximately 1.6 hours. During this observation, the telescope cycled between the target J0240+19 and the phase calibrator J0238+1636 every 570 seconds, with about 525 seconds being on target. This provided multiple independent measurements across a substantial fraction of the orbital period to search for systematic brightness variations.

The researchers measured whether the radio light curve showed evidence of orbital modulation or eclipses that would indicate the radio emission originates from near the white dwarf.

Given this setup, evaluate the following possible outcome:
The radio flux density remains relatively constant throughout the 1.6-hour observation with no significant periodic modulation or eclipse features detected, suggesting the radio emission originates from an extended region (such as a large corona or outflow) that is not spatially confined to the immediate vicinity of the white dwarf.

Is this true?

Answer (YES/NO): NO